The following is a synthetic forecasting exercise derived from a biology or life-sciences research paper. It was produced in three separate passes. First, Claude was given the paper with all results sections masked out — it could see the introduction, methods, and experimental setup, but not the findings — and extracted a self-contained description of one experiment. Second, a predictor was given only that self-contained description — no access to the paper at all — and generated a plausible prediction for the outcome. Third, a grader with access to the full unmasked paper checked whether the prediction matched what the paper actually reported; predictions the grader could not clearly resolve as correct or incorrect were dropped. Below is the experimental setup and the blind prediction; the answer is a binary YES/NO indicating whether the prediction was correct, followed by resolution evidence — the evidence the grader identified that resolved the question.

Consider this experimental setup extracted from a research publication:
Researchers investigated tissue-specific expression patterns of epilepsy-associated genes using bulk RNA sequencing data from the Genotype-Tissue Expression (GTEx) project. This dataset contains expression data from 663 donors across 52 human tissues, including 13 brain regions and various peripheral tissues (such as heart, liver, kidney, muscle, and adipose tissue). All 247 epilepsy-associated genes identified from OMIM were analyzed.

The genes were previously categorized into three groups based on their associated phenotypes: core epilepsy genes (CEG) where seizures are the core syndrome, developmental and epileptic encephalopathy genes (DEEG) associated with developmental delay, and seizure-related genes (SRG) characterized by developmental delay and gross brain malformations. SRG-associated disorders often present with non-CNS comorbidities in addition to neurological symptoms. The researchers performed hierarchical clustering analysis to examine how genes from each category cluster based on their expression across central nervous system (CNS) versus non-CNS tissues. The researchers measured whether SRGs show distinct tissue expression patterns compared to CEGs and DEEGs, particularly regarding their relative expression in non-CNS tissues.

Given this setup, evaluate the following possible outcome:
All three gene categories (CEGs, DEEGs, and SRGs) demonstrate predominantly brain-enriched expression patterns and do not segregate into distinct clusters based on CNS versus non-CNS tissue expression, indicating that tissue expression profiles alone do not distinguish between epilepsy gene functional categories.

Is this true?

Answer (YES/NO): NO